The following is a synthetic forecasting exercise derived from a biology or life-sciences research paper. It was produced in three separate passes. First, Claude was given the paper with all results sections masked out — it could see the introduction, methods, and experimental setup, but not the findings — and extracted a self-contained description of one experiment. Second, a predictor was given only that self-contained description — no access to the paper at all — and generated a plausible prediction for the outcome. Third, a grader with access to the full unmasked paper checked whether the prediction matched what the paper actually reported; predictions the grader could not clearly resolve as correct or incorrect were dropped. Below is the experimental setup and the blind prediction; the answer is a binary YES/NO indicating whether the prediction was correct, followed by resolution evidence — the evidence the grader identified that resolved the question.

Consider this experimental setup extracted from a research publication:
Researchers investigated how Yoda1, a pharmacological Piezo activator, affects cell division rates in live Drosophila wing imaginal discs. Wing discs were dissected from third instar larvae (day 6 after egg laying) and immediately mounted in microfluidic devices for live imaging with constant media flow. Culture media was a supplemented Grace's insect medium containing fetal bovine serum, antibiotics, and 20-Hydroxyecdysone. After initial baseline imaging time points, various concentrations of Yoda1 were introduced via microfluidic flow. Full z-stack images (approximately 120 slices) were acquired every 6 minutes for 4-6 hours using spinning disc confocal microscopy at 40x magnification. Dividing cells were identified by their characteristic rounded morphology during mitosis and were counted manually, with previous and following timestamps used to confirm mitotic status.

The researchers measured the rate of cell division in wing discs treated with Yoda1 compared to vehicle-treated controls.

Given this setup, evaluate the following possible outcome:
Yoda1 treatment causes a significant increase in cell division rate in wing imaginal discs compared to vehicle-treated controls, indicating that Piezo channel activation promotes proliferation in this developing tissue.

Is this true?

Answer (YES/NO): YES